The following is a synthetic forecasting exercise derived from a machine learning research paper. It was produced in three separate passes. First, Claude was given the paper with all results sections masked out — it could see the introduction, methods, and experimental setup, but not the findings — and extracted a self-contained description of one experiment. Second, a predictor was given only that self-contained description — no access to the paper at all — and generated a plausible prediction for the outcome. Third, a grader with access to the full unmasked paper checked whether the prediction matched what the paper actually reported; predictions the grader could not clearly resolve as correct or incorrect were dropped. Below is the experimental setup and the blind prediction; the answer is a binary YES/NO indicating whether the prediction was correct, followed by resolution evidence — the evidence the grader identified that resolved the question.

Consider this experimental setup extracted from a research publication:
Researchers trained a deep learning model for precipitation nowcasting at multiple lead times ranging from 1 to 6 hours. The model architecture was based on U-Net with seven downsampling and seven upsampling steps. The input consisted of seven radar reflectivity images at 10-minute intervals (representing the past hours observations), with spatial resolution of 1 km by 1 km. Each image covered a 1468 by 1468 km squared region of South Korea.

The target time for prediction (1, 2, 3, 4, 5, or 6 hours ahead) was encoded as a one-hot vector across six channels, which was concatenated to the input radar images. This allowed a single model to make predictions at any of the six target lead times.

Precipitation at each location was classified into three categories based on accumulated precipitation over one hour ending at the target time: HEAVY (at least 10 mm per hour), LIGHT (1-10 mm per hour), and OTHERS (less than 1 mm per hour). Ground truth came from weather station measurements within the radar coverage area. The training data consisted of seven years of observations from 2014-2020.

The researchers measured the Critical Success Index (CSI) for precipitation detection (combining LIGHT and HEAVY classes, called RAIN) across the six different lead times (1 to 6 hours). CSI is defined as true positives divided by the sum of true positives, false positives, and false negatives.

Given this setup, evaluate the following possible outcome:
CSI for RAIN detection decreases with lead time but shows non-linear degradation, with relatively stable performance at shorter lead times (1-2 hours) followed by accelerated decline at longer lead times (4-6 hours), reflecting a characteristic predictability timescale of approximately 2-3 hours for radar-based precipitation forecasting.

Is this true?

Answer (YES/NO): NO